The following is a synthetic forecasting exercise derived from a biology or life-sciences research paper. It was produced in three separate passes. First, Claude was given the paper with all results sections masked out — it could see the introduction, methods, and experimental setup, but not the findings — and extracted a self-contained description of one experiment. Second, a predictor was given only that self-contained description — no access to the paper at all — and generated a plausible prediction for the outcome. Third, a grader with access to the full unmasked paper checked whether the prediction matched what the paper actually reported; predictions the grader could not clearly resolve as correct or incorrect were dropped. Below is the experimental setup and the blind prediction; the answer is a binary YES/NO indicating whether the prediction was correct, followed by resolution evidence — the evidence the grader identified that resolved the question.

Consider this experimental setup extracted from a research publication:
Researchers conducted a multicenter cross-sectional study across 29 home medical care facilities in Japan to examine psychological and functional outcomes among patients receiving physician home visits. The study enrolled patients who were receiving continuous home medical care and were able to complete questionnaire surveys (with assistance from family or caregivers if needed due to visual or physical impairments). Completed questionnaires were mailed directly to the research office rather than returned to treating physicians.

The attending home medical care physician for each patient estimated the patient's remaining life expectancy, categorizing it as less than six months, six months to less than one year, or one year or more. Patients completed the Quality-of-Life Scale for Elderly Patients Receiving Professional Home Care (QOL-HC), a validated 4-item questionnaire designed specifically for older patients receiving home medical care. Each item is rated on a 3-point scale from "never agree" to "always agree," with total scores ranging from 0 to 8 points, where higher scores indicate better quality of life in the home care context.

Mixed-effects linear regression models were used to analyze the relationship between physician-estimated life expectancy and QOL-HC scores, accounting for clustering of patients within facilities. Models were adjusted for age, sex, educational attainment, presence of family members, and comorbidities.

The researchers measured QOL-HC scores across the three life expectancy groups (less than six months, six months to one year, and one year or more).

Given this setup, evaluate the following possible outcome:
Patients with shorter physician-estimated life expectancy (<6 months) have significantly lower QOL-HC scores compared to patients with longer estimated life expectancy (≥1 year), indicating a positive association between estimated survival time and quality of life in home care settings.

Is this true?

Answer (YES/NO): NO